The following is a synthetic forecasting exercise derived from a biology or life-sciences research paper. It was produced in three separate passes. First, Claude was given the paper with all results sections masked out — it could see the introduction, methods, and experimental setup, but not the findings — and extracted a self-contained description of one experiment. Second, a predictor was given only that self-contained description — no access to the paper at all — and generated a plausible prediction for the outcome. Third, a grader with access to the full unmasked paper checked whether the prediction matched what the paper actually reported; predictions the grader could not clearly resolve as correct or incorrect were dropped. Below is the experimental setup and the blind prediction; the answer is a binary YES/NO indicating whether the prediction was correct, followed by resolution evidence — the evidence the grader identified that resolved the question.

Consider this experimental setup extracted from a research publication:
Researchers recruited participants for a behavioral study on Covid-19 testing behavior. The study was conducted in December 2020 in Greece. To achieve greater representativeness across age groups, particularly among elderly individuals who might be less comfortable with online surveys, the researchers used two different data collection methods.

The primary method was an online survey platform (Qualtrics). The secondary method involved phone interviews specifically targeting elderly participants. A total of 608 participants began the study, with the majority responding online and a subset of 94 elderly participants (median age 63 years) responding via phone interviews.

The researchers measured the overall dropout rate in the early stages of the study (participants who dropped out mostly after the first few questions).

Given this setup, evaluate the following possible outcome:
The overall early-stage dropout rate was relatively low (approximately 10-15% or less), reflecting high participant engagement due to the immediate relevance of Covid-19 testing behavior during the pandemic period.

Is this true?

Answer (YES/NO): YES